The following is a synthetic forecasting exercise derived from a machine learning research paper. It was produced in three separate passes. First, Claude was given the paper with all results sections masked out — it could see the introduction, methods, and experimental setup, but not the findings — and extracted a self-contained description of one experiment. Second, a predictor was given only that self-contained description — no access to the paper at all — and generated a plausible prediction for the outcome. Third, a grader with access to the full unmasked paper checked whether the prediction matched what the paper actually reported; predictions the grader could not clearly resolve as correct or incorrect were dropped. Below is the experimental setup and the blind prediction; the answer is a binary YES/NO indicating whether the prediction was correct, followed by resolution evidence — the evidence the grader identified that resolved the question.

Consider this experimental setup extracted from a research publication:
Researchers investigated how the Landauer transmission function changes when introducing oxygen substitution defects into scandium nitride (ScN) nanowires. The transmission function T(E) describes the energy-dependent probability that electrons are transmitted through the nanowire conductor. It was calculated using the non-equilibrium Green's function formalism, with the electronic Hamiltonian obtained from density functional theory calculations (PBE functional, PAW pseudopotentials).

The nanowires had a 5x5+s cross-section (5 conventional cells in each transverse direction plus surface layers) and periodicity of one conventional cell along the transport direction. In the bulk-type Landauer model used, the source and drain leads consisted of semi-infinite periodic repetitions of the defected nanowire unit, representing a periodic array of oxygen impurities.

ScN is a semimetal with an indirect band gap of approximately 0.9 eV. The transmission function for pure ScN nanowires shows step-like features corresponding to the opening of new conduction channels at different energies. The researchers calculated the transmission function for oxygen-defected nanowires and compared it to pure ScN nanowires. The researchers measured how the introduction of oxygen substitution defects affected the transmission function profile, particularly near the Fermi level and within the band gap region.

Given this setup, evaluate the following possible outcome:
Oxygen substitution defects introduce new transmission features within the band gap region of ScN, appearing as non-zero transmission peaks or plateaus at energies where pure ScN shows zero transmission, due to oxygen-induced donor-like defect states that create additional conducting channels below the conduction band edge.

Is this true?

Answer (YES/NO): NO